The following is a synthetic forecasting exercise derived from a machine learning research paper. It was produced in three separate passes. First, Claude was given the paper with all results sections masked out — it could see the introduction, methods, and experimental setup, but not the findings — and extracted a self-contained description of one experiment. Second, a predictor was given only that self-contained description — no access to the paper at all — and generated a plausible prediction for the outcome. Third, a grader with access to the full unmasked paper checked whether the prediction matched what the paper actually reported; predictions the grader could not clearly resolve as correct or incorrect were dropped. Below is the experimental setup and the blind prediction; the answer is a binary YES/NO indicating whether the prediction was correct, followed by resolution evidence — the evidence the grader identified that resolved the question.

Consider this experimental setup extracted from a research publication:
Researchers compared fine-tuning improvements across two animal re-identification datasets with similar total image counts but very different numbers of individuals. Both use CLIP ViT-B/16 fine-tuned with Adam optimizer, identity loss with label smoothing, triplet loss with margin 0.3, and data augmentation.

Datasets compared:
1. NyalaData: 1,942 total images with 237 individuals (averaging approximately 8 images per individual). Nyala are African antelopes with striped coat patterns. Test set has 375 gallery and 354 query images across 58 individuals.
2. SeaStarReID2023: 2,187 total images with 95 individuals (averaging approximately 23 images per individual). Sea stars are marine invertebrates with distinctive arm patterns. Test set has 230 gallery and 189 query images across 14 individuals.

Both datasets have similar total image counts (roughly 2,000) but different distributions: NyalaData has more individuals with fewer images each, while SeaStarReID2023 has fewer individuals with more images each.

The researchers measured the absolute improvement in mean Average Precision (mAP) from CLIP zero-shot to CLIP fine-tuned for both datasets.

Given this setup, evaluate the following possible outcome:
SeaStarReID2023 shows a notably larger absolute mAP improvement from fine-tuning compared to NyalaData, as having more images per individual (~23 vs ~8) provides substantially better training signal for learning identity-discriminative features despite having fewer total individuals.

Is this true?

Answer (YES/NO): YES